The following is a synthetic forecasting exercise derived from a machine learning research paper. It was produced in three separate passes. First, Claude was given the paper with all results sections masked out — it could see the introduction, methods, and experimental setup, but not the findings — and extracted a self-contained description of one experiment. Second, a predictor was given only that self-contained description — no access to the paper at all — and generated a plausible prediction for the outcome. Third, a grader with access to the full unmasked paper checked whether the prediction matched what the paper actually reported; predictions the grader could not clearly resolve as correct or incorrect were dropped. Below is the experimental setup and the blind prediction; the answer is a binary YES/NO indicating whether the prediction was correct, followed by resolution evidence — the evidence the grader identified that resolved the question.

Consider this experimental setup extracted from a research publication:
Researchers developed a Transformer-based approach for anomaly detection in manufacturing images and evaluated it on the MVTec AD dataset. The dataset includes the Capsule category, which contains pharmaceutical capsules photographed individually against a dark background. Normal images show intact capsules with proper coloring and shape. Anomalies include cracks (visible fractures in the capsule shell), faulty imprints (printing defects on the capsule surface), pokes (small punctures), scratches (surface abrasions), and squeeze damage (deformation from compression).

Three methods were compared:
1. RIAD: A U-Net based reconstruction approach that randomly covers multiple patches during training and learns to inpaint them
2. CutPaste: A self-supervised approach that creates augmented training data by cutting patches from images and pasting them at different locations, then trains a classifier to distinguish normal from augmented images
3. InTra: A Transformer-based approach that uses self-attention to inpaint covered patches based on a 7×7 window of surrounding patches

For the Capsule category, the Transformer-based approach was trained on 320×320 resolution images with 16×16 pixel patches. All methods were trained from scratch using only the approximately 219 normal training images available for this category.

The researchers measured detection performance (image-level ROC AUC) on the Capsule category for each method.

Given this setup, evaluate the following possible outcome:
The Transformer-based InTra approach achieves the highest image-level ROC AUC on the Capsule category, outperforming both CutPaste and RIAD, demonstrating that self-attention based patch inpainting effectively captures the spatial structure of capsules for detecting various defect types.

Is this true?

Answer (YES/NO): NO